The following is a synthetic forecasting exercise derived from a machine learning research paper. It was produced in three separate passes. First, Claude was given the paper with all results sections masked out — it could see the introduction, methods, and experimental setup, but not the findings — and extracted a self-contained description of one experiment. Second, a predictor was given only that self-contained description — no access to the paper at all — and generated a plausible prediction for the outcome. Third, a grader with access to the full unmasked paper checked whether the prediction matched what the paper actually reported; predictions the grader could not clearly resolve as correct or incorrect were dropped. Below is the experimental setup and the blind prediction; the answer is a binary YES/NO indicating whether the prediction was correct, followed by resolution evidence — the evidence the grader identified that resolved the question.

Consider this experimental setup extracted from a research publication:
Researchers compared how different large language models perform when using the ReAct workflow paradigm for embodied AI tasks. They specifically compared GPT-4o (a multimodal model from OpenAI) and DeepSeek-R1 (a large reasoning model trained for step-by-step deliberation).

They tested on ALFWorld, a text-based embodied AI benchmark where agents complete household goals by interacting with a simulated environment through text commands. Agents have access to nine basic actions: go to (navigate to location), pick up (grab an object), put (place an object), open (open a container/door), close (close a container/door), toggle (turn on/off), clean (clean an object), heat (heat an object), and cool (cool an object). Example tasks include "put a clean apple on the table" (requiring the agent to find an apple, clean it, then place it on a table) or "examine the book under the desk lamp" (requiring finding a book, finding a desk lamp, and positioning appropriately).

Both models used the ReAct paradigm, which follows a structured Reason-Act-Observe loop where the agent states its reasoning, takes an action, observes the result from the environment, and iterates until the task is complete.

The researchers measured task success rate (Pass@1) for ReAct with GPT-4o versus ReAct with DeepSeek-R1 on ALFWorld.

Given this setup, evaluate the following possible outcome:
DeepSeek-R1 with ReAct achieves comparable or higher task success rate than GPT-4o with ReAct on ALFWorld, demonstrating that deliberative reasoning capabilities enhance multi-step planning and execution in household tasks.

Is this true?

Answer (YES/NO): YES